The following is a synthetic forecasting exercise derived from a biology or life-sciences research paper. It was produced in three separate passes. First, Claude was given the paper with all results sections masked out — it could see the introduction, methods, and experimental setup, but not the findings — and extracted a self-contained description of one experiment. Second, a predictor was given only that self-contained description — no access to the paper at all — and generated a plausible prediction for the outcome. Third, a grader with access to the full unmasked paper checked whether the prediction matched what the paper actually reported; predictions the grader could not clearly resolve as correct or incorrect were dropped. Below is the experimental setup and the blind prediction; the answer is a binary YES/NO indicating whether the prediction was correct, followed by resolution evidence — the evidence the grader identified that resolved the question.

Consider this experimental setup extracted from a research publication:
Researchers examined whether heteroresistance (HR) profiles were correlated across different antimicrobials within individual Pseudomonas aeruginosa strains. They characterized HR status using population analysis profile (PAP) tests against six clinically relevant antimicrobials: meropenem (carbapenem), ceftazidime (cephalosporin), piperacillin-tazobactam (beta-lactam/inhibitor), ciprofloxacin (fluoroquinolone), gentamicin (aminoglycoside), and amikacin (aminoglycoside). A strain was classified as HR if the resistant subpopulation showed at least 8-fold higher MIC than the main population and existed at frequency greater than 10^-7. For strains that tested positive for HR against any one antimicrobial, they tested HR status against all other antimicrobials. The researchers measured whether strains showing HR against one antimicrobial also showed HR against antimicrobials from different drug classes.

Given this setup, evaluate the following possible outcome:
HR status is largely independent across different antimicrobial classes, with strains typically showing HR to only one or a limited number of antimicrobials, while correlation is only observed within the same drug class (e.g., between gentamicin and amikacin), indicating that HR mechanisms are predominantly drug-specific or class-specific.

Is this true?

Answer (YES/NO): NO